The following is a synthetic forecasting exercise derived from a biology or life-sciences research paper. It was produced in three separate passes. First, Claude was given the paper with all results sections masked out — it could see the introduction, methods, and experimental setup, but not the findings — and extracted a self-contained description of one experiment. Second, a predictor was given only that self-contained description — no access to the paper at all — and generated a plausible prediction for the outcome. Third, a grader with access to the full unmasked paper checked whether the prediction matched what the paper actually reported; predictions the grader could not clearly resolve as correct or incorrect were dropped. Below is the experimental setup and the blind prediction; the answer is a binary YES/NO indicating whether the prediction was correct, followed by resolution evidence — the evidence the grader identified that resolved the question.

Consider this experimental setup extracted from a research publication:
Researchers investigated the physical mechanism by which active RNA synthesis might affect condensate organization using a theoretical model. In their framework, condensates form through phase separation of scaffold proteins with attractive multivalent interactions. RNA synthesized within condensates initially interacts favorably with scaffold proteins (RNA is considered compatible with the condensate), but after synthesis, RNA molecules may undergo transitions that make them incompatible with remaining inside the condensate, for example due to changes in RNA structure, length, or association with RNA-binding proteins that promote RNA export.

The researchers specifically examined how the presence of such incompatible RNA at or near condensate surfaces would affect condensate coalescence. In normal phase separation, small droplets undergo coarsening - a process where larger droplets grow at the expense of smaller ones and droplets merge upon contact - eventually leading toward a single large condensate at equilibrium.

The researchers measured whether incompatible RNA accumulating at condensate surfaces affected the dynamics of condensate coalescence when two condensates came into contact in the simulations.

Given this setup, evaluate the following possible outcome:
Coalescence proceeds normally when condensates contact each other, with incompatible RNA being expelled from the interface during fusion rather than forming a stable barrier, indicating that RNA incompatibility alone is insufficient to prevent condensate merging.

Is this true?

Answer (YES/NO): NO